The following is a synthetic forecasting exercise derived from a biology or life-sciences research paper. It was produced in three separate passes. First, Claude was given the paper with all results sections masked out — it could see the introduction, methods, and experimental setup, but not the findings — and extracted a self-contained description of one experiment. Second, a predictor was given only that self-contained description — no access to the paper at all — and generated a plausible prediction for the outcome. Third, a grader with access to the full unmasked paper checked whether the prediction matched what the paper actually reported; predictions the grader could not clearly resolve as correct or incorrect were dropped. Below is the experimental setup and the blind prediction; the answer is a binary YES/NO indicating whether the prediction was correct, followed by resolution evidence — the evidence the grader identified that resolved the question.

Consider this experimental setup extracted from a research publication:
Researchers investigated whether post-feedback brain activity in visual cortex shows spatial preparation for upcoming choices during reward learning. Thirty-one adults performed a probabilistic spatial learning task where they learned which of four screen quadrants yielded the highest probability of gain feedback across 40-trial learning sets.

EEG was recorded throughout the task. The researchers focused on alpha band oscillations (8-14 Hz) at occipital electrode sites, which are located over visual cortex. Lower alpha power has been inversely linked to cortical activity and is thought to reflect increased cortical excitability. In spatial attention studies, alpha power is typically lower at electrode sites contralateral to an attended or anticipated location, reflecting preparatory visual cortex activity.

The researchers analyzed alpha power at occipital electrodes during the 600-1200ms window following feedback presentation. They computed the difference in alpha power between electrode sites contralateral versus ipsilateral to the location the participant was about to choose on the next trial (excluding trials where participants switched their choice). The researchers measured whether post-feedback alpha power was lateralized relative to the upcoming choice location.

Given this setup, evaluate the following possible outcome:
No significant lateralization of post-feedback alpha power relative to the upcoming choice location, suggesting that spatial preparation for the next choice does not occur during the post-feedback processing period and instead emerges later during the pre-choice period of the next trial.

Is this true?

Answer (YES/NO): NO